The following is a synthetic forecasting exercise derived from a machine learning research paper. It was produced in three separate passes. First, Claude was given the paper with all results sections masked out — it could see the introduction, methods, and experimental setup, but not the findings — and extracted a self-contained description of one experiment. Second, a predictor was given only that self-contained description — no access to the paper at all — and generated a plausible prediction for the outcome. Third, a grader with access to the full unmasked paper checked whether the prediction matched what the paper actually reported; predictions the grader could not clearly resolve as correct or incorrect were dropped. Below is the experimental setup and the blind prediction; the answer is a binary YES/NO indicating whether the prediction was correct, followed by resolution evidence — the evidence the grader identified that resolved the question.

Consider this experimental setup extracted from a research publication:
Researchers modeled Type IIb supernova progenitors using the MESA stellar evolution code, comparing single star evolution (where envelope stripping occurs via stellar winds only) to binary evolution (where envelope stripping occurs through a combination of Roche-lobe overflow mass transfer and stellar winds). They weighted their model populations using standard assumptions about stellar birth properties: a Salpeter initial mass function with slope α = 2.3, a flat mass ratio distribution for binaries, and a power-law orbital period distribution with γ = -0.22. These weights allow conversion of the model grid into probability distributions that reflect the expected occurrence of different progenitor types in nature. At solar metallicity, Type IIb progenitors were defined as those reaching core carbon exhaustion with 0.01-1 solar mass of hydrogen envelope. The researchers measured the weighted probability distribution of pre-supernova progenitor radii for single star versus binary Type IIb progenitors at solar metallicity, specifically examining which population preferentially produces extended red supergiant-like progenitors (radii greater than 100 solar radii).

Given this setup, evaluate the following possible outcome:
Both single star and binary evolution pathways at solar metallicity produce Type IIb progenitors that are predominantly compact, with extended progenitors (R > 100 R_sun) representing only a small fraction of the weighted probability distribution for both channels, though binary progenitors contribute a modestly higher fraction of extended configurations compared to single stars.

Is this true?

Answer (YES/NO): NO